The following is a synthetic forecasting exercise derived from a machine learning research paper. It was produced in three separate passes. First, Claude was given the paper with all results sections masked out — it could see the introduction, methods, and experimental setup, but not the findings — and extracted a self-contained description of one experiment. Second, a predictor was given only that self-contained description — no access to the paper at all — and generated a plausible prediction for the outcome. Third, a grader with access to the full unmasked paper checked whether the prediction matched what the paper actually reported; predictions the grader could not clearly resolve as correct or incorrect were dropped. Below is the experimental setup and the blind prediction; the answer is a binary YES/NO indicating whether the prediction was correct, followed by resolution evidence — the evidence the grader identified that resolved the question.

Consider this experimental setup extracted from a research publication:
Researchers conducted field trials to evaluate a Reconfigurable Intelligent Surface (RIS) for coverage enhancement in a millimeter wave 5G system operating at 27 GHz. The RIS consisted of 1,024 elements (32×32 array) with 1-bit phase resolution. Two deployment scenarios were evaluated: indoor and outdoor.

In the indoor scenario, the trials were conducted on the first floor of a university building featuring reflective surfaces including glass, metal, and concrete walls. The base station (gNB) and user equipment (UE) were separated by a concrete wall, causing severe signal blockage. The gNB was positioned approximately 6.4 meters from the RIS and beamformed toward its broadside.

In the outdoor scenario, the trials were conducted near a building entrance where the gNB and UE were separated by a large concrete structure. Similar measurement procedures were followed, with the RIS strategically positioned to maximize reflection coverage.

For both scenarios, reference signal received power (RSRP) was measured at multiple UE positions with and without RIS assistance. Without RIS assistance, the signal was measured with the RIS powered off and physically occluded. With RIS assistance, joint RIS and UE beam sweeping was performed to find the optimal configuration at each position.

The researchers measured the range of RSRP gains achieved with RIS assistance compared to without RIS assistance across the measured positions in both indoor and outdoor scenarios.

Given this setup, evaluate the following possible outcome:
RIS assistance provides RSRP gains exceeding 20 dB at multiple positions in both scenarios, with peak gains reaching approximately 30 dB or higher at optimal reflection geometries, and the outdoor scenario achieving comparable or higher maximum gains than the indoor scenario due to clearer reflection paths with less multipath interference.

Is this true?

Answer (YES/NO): NO